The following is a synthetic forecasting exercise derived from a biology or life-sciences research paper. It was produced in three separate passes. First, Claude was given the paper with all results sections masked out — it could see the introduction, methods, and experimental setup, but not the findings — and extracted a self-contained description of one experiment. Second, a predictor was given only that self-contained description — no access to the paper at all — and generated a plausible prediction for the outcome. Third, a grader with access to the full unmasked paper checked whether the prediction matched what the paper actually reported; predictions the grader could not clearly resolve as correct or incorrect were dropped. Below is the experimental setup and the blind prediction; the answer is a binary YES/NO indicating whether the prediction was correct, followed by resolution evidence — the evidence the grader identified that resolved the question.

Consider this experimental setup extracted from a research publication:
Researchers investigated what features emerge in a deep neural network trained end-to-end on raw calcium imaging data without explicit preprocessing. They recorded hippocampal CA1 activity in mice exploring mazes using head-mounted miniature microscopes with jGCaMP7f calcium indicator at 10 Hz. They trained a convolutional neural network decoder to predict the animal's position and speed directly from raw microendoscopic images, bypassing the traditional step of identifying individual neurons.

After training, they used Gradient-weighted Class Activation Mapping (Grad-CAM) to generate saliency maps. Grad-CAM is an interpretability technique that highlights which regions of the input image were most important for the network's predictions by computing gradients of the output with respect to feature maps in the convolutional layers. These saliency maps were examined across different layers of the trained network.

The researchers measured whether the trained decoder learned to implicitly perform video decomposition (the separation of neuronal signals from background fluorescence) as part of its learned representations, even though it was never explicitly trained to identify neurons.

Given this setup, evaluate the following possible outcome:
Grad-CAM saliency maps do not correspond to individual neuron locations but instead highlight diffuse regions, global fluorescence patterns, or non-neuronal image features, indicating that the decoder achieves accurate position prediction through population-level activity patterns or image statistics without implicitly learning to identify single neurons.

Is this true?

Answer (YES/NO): NO